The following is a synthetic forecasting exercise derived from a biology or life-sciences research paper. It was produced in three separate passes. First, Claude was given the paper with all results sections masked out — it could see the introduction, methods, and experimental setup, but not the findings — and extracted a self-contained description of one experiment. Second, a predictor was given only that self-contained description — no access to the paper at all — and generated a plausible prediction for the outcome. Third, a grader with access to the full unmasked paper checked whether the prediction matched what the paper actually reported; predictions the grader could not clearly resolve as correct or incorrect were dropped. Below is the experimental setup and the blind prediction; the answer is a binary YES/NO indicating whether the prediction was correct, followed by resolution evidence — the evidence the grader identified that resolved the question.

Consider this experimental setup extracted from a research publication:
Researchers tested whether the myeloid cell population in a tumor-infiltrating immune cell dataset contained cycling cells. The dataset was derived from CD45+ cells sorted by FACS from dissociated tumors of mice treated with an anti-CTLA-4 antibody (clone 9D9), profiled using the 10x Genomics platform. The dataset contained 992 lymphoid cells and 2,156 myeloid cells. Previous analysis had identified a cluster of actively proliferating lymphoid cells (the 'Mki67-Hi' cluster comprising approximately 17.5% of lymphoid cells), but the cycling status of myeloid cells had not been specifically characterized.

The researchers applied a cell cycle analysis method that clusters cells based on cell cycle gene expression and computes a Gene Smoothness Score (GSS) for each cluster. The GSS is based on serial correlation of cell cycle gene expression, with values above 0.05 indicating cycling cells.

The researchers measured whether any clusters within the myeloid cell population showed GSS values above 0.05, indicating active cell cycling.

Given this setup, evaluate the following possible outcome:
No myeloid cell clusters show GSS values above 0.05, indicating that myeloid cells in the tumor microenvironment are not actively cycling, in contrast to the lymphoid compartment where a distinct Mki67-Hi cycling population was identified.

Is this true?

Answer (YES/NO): YES